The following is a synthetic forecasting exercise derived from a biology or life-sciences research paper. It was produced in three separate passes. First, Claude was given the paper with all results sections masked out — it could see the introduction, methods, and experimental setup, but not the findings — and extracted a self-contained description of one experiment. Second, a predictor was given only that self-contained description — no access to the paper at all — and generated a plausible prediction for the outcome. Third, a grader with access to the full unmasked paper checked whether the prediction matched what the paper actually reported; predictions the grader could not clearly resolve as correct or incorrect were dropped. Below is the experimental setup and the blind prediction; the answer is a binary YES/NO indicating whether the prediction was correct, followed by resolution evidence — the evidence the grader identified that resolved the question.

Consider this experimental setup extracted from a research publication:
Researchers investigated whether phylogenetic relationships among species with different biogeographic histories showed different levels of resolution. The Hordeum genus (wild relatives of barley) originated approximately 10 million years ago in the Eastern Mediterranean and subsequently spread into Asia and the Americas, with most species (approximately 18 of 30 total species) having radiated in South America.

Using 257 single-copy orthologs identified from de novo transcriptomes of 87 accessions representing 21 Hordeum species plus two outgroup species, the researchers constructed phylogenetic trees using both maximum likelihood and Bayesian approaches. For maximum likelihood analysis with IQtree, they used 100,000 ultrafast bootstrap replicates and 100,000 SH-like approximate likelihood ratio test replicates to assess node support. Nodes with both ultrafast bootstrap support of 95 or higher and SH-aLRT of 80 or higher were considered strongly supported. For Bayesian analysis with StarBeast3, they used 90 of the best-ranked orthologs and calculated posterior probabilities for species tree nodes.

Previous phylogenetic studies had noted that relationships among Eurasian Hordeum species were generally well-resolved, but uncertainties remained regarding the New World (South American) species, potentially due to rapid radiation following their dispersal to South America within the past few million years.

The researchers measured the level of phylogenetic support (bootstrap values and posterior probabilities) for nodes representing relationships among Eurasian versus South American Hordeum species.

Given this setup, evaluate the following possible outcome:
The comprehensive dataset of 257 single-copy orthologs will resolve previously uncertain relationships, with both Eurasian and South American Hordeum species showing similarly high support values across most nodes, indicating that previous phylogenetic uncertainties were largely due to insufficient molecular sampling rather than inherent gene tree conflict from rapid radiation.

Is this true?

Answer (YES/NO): NO